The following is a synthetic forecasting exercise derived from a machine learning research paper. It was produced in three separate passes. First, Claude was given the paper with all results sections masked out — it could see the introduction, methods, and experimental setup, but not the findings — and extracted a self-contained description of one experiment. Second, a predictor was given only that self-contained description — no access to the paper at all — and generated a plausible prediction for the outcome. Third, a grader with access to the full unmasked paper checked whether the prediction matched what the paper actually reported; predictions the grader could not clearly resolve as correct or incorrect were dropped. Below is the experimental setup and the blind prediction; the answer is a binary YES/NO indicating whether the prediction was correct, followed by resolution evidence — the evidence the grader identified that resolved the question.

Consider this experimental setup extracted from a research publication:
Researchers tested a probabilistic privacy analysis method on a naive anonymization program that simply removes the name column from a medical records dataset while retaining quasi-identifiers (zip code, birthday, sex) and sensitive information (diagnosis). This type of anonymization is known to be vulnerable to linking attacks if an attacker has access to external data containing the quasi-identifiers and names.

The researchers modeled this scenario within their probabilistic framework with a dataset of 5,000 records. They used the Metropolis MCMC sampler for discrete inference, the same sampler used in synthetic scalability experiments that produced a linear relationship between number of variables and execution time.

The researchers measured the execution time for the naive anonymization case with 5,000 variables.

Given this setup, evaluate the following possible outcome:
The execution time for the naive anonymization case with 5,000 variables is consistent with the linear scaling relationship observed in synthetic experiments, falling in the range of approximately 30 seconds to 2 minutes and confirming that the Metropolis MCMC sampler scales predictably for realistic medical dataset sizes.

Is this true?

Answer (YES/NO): NO